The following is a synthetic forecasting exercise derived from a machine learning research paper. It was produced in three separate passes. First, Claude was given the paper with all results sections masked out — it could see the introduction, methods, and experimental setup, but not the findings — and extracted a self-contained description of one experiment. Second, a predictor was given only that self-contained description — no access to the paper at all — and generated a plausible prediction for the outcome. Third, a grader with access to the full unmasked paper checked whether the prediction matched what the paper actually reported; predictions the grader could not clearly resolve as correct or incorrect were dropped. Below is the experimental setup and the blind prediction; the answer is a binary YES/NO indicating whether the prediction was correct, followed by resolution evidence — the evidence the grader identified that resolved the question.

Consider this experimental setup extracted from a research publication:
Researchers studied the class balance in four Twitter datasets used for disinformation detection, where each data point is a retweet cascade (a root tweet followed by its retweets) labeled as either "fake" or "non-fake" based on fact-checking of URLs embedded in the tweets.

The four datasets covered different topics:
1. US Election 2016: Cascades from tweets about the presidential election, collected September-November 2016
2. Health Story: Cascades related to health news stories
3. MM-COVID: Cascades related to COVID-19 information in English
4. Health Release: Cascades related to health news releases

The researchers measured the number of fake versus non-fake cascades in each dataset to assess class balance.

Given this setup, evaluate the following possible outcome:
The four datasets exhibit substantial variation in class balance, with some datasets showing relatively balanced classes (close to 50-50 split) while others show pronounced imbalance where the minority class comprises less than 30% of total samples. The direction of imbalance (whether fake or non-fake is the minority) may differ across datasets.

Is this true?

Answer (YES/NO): YES